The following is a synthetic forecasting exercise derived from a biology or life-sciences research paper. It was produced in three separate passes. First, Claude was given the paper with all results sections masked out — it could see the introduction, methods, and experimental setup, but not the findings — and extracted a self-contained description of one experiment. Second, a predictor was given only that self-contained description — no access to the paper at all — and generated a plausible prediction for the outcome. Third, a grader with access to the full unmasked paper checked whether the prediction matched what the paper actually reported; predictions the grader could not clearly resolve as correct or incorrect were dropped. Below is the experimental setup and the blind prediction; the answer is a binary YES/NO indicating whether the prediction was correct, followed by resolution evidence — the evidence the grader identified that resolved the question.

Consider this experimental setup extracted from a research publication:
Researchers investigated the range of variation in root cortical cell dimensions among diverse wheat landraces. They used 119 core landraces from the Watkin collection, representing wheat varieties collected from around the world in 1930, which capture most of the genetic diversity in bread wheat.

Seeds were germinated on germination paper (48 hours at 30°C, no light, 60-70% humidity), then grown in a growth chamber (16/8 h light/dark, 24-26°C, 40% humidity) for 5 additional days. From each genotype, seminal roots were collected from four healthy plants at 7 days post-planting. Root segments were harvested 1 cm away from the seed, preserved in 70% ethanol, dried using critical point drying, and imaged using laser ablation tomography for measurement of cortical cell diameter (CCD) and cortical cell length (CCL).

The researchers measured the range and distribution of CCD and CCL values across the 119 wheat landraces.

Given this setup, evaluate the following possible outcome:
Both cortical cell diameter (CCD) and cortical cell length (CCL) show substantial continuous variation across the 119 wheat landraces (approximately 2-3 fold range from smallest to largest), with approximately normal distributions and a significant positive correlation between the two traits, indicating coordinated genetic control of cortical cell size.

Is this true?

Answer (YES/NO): NO